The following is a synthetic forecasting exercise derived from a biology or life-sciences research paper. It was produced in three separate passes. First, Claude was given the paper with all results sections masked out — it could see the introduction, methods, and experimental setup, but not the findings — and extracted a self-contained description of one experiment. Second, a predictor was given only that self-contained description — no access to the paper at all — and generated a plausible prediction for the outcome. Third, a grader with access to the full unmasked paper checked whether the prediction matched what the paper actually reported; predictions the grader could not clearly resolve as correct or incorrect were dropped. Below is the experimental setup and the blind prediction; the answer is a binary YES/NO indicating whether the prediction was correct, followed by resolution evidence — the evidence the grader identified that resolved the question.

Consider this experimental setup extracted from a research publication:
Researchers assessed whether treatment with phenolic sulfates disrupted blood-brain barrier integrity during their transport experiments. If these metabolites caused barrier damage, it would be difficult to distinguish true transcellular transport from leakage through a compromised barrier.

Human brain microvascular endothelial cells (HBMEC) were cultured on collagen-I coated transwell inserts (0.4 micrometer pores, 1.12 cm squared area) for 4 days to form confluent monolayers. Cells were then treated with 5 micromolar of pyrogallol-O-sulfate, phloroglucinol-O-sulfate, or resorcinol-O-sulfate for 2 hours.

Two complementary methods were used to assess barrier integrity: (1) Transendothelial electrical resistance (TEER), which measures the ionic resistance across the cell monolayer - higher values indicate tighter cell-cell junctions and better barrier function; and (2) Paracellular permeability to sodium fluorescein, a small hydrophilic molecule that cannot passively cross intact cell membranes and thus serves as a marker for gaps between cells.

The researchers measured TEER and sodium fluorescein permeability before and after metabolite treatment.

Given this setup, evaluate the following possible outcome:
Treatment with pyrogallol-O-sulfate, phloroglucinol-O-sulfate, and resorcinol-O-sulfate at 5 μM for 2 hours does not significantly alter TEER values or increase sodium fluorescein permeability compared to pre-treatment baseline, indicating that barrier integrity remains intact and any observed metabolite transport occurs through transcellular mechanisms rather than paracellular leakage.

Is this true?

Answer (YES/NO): YES